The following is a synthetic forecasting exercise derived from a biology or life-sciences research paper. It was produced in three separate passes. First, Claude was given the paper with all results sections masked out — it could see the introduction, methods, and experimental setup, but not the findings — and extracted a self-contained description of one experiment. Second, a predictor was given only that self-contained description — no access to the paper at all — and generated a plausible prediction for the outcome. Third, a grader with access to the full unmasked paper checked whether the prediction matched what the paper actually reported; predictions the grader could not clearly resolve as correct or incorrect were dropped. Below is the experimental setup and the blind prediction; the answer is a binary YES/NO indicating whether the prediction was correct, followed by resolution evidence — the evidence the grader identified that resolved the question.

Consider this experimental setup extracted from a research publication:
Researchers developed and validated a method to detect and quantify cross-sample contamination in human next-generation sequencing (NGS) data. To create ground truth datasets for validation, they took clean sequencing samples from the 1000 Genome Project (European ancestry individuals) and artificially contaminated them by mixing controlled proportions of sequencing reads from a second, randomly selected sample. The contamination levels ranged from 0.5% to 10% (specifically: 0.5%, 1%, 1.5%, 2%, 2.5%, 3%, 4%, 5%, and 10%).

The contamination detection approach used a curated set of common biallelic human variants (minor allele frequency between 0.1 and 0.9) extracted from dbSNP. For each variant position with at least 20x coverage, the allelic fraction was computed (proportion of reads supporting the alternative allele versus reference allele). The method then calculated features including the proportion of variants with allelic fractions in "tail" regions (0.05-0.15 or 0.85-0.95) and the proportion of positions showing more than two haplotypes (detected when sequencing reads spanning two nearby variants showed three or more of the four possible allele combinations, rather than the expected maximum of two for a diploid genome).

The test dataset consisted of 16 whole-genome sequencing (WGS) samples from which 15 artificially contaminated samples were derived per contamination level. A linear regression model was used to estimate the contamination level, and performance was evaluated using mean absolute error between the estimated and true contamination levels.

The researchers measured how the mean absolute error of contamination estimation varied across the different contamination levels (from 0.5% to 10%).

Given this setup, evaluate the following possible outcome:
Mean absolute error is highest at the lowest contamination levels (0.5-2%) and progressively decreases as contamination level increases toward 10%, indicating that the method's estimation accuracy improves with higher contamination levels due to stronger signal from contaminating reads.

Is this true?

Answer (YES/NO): NO